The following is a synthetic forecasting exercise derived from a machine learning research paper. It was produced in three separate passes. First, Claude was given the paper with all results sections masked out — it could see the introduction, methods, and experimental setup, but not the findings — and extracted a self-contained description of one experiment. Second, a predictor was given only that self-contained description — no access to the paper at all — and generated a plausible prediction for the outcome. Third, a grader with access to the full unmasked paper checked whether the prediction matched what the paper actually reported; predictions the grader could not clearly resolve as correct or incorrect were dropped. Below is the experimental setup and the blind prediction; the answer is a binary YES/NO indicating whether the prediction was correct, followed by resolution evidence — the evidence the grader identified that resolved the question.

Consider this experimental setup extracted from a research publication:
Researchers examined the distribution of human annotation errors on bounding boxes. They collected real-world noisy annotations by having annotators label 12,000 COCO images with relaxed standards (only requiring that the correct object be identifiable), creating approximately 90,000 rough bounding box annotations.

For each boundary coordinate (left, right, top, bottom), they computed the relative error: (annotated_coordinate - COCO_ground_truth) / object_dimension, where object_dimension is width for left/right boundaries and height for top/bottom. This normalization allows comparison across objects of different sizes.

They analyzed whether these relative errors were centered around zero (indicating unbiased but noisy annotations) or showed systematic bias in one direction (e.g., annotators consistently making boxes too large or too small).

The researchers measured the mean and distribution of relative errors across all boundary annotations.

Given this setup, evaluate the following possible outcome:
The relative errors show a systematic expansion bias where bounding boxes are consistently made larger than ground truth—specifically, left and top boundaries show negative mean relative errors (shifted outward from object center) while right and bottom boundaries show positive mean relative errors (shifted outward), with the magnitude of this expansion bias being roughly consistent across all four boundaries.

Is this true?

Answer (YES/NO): NO